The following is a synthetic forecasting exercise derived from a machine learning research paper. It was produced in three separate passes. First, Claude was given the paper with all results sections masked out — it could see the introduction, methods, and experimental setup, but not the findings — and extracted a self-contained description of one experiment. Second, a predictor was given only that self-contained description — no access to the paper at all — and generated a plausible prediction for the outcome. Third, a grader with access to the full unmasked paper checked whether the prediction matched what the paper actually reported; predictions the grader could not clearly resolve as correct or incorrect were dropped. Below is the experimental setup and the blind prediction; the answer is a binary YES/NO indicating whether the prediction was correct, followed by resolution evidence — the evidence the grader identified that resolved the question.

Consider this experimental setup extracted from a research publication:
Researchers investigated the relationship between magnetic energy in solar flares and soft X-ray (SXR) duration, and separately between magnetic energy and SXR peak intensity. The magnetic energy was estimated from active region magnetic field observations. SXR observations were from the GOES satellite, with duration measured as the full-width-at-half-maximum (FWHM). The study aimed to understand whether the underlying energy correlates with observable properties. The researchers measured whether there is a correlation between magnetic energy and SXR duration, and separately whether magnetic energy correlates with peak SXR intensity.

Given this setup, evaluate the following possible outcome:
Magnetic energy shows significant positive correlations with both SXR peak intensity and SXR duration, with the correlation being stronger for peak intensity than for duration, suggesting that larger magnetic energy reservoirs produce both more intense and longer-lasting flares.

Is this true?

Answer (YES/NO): NO